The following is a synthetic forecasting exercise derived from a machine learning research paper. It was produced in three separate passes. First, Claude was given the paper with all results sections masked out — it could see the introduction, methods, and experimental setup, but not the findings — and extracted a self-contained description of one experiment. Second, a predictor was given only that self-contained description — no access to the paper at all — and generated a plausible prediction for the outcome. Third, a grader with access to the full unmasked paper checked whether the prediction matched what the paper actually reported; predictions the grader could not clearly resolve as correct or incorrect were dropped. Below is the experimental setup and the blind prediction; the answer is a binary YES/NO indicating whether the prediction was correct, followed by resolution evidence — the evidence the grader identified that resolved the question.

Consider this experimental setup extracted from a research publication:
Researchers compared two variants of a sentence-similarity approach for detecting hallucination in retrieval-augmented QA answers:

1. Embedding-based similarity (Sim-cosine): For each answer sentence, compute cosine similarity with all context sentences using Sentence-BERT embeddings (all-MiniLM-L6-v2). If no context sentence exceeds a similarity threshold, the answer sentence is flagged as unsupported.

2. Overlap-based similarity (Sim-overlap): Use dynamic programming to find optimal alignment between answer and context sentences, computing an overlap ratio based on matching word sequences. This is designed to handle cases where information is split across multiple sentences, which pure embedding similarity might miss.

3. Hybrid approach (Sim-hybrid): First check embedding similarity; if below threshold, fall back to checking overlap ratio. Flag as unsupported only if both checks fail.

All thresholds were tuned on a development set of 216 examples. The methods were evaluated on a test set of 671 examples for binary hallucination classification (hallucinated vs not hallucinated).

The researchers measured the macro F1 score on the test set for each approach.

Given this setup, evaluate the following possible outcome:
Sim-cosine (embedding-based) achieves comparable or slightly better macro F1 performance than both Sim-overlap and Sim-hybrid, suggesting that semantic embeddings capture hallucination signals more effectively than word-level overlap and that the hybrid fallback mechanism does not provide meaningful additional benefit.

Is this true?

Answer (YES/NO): NO